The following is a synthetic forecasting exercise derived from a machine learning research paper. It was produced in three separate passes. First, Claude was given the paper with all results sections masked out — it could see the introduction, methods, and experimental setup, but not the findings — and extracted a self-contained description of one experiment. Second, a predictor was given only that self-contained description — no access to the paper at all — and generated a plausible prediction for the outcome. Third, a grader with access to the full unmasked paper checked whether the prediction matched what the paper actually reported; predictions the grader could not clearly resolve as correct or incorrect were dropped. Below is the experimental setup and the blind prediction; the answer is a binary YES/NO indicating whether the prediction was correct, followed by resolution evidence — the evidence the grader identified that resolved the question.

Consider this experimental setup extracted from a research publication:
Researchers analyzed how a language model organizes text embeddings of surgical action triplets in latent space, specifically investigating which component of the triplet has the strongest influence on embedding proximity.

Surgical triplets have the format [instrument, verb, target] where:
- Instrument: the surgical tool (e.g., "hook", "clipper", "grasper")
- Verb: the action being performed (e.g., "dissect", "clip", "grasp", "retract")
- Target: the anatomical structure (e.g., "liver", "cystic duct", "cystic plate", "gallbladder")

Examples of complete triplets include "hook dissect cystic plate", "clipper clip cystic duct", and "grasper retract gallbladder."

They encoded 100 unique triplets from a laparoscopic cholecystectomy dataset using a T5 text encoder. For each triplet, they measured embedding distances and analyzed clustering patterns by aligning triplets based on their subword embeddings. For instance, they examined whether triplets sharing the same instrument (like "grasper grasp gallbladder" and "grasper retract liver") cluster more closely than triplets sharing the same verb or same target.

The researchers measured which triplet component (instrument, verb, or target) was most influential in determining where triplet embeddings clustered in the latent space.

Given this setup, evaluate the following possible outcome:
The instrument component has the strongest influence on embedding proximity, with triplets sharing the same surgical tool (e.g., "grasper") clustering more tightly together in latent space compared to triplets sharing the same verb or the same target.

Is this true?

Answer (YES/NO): YES